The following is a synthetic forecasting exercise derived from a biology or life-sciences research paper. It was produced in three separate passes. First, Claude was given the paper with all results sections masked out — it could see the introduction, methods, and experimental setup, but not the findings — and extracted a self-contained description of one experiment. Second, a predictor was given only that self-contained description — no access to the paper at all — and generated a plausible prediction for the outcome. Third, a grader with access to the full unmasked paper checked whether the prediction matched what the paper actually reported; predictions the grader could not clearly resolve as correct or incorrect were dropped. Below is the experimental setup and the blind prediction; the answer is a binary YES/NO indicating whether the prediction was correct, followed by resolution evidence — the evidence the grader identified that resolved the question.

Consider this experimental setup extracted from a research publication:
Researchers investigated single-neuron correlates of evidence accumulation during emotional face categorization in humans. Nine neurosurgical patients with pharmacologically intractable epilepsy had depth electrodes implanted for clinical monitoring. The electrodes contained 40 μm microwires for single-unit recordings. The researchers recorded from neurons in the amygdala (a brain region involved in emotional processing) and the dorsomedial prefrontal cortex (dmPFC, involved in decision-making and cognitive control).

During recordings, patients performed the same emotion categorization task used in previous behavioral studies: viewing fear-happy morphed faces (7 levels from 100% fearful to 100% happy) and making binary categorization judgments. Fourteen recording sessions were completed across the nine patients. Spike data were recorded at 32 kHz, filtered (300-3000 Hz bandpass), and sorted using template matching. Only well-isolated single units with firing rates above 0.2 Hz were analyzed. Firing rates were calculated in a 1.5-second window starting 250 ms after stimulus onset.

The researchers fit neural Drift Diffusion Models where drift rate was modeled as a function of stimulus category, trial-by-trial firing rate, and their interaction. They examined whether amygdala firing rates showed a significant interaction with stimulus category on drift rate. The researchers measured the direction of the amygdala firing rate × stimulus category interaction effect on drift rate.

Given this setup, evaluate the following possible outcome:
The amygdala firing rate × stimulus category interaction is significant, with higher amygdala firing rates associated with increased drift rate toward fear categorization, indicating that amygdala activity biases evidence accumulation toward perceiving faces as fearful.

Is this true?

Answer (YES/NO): NO